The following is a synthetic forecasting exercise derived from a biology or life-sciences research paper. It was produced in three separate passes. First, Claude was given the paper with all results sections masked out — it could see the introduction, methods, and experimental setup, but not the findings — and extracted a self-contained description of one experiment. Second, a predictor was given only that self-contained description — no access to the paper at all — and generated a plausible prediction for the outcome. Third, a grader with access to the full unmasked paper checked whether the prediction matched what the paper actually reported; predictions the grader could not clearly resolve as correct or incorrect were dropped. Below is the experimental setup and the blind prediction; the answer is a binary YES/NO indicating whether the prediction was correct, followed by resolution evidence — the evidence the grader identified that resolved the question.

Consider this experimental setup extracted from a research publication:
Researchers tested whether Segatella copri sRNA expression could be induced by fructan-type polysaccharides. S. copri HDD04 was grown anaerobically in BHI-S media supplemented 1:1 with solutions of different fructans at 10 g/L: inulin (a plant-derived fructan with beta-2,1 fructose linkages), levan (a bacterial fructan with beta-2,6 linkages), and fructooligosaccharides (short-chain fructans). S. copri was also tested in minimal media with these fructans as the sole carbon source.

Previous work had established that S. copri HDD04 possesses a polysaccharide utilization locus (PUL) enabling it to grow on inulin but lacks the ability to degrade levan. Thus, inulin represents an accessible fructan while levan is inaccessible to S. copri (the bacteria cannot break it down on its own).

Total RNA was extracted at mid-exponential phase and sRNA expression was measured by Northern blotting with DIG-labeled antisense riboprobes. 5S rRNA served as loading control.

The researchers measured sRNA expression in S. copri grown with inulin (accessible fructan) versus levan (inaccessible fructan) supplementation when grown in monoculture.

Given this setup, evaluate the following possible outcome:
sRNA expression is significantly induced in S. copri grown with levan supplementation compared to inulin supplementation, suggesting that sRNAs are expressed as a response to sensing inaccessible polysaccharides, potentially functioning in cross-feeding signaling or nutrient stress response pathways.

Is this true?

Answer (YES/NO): NO